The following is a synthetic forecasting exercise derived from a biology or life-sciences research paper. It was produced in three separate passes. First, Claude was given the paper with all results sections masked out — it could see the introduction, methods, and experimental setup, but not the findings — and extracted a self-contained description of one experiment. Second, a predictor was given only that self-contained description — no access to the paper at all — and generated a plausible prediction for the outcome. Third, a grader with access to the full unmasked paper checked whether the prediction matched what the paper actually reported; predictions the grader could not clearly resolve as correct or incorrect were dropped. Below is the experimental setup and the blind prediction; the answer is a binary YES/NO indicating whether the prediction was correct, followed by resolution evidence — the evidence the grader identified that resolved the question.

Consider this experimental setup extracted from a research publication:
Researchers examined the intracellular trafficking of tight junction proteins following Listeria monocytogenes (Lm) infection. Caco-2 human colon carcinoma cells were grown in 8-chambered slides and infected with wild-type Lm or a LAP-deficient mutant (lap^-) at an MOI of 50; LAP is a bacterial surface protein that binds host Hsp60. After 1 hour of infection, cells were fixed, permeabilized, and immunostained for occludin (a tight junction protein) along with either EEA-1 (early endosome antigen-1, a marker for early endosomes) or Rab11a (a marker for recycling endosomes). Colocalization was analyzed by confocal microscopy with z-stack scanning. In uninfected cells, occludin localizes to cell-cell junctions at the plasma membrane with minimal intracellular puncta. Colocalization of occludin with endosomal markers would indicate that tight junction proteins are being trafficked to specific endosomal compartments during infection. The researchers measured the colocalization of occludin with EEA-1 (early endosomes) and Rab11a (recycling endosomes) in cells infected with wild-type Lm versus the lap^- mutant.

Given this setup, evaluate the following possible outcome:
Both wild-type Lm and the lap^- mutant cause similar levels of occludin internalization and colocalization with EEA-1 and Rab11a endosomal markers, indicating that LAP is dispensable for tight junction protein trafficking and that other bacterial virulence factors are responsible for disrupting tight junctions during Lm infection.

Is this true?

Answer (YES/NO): NO